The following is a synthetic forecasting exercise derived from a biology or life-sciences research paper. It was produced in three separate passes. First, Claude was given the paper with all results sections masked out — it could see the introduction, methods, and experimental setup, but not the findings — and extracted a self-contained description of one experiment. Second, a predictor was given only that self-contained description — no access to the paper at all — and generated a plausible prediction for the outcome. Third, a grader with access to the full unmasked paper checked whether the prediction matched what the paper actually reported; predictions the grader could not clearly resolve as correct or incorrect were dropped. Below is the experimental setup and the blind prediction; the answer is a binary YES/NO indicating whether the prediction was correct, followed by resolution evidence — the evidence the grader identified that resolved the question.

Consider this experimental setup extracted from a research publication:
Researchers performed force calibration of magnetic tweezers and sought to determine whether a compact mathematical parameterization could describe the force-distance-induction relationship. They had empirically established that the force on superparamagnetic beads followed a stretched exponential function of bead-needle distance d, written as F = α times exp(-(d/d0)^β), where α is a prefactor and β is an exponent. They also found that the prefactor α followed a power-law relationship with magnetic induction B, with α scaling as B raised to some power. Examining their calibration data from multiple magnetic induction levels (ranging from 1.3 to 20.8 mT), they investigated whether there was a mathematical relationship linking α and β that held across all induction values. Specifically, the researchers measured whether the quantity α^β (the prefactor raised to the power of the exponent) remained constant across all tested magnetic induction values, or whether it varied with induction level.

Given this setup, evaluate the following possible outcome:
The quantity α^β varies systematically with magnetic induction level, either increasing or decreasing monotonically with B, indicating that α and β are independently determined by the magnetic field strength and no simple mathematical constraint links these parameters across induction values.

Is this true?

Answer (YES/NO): NO